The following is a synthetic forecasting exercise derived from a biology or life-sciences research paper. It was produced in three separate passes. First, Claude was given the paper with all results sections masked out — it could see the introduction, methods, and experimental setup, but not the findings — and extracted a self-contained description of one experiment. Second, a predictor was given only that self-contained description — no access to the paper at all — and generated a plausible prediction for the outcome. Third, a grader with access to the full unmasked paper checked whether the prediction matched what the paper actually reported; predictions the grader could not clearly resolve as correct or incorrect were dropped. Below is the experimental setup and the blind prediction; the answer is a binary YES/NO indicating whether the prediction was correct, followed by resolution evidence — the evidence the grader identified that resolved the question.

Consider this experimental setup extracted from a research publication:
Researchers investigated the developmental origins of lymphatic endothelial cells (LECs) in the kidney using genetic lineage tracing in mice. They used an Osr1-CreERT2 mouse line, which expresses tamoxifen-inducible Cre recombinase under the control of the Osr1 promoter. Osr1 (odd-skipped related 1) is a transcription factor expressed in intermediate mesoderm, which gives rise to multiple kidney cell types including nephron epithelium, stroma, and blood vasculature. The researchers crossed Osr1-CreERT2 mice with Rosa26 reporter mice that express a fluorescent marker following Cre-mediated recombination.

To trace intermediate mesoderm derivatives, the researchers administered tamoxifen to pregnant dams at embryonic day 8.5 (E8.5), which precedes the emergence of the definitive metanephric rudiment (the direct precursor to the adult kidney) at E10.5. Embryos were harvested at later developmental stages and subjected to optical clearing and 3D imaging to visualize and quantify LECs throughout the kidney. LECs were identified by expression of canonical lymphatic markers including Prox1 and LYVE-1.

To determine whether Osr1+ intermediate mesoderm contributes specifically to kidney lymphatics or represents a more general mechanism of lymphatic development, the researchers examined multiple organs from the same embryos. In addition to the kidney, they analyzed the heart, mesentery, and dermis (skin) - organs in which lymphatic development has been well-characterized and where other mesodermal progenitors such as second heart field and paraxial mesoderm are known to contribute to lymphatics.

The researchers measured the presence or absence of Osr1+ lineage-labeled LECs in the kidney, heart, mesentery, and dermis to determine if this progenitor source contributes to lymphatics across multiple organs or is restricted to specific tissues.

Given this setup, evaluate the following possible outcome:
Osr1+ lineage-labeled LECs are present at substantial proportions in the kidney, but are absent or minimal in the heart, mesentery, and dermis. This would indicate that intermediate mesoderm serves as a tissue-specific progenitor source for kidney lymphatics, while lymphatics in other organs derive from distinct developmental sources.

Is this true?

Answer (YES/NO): YES